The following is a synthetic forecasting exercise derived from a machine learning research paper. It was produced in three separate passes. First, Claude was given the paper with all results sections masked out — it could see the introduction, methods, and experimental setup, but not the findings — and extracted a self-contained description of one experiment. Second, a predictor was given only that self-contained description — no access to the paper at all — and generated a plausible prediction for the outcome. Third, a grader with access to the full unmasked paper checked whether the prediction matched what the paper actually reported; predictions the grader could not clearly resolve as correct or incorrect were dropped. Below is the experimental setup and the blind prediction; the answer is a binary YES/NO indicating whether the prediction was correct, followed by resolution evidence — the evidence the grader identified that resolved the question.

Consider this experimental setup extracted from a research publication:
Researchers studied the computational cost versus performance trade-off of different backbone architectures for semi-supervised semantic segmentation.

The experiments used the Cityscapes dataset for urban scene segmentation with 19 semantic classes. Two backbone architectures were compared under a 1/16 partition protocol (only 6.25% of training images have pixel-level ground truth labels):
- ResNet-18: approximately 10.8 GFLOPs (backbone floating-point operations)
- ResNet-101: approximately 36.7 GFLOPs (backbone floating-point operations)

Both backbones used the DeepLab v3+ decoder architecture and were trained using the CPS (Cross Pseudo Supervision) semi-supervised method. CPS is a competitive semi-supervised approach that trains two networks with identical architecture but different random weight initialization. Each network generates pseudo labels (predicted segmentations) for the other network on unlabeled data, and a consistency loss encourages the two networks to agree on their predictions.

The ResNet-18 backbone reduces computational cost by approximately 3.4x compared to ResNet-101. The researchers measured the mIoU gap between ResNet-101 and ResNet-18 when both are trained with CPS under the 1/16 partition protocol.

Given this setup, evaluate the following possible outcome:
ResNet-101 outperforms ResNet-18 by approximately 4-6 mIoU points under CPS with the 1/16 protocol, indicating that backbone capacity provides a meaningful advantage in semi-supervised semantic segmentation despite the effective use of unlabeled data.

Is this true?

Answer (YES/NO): NO